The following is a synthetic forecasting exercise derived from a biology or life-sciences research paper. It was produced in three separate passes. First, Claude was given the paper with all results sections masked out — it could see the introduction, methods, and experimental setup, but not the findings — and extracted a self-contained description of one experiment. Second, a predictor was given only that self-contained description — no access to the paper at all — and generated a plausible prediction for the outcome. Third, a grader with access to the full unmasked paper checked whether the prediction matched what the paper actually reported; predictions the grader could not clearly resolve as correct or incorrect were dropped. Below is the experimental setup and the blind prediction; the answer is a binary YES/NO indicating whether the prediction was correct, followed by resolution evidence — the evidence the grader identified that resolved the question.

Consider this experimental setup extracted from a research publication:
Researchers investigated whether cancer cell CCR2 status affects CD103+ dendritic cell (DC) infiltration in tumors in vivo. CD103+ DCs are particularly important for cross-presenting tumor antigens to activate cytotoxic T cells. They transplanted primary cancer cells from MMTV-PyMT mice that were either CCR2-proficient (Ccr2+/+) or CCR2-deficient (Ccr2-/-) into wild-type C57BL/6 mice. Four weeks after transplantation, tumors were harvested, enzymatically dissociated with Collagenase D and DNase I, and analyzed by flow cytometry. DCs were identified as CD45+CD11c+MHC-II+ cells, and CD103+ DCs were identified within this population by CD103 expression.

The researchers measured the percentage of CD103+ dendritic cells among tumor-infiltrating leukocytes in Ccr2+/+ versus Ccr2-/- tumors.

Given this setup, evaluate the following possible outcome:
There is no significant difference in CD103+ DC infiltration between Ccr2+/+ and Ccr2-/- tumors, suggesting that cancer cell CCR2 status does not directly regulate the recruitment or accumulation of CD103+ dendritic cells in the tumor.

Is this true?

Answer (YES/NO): NO